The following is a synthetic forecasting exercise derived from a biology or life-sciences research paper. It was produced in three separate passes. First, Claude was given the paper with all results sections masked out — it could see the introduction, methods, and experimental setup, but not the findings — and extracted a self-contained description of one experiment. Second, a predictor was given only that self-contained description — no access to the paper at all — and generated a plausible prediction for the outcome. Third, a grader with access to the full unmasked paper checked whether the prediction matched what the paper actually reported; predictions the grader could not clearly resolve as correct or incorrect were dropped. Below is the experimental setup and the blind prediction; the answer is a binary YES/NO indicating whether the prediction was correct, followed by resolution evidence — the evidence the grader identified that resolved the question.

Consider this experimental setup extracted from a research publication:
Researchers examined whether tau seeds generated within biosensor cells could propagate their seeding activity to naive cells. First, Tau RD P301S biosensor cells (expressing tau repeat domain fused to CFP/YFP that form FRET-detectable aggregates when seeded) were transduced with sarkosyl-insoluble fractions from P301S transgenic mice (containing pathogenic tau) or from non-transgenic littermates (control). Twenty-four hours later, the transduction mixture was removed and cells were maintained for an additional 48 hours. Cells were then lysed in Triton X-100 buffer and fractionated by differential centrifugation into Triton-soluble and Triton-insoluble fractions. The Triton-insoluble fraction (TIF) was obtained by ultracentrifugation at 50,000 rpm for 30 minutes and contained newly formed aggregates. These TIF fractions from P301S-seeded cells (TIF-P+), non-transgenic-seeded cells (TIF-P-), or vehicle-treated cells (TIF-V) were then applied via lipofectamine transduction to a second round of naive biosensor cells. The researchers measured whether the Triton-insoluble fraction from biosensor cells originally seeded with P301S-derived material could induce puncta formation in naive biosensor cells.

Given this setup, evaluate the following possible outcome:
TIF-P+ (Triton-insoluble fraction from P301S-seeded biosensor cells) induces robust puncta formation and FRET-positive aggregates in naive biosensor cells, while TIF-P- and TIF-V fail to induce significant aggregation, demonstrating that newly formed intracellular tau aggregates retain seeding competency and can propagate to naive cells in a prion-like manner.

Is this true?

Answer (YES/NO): YES